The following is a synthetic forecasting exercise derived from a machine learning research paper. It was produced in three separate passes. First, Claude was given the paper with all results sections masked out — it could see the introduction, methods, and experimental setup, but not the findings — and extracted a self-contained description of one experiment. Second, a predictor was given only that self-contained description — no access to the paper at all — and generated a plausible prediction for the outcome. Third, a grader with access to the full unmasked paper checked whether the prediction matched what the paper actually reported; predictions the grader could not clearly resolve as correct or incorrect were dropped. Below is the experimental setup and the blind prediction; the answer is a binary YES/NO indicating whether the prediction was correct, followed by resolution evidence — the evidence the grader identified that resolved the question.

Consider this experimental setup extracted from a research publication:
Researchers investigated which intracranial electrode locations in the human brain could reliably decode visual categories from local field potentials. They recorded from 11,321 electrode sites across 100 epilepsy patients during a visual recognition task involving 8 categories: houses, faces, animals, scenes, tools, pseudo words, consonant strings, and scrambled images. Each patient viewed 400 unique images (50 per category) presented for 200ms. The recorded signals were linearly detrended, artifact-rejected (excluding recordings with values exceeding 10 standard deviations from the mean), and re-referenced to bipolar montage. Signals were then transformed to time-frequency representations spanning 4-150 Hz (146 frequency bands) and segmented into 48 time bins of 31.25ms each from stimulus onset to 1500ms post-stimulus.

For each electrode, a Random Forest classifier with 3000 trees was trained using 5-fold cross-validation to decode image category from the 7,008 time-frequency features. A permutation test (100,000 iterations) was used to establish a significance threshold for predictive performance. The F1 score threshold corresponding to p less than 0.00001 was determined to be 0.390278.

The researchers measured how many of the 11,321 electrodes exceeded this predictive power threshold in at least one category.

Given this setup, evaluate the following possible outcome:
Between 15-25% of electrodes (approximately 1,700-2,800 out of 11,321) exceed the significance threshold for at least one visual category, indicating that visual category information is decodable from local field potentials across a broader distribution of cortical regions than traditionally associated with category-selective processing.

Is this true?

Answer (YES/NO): NO